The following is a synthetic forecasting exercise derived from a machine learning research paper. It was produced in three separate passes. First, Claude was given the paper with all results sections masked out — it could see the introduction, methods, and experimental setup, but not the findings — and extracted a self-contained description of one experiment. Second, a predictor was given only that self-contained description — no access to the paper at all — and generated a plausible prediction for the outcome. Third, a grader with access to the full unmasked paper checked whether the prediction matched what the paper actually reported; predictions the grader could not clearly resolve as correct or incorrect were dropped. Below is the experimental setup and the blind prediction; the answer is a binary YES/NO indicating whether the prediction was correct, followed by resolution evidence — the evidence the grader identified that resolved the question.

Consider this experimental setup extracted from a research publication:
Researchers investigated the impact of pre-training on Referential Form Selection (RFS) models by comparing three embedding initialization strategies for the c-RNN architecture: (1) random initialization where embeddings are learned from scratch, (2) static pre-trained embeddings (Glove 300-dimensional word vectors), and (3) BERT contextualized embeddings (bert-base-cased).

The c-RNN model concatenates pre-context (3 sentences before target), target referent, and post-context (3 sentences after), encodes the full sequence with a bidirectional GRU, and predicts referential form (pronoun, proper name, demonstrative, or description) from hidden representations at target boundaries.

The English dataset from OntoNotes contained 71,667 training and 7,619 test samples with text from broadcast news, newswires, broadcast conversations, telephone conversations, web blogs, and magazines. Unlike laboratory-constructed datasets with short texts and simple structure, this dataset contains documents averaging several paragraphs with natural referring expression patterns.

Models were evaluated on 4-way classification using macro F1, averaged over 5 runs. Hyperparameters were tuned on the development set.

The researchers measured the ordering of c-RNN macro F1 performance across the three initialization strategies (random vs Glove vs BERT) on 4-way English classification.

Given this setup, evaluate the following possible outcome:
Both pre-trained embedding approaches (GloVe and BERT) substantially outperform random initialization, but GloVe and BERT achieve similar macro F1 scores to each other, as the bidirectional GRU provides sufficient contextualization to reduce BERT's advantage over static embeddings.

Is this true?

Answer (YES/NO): NO